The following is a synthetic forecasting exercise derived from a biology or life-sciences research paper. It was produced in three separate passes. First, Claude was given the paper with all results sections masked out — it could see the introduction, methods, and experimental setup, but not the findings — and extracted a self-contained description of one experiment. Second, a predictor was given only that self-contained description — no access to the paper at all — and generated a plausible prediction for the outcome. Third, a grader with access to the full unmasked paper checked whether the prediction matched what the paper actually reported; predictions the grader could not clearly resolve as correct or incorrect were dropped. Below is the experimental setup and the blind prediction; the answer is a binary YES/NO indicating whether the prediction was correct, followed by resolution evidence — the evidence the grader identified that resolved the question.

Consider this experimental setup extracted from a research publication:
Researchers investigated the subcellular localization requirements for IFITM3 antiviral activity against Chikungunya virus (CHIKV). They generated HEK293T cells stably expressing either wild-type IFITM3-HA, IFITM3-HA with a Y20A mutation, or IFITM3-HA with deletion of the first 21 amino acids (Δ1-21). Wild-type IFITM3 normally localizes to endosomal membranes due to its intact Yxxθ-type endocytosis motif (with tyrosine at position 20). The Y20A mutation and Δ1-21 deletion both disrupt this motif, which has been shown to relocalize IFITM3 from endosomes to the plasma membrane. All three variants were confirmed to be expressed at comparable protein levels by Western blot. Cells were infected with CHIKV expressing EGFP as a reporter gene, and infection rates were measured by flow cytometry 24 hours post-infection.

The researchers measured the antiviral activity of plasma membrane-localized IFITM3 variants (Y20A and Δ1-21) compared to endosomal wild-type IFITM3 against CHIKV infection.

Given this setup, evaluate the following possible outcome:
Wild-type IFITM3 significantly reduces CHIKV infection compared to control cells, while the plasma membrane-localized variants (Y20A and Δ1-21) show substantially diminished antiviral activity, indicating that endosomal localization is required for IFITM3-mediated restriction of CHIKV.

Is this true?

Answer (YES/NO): YES